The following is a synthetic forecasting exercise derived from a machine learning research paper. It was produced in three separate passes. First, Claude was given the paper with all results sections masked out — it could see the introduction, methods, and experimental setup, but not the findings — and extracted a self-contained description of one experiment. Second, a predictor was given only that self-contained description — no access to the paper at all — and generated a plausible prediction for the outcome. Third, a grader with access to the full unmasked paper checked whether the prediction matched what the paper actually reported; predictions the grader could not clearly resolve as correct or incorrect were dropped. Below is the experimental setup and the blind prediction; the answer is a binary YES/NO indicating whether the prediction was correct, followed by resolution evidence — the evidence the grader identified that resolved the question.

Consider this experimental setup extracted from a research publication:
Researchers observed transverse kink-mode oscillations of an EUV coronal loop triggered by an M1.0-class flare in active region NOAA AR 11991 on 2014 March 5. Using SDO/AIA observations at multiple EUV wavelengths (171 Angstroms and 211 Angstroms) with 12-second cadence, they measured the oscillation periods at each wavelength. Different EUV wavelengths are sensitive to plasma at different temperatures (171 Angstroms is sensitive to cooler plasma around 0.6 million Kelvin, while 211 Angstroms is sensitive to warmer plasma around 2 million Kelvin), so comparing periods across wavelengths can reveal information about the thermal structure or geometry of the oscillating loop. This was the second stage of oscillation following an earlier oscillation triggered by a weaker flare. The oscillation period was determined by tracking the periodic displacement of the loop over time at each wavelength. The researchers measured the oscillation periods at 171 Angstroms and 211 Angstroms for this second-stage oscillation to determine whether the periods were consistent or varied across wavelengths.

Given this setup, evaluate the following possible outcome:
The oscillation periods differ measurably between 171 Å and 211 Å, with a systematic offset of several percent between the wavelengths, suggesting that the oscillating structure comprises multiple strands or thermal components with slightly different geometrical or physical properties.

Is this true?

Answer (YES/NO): NO